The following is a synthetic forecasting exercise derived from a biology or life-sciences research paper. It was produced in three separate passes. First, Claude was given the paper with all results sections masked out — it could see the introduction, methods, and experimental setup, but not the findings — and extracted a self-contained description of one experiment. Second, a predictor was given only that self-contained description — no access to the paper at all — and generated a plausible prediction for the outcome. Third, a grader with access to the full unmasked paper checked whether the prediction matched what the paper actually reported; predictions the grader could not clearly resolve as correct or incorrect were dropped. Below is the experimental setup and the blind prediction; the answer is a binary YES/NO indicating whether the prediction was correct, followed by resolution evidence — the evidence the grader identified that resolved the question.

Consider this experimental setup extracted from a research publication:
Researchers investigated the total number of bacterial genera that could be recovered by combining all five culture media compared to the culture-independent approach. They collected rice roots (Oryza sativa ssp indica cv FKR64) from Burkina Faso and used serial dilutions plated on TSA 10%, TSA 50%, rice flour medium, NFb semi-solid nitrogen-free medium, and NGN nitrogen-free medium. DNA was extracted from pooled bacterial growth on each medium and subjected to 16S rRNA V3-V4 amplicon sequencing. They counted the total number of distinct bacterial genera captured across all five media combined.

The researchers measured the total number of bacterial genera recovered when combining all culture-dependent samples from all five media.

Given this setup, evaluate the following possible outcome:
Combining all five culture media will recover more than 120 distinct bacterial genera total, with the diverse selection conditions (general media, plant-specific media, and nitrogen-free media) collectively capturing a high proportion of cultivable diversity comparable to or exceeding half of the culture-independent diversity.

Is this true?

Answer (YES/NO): NO